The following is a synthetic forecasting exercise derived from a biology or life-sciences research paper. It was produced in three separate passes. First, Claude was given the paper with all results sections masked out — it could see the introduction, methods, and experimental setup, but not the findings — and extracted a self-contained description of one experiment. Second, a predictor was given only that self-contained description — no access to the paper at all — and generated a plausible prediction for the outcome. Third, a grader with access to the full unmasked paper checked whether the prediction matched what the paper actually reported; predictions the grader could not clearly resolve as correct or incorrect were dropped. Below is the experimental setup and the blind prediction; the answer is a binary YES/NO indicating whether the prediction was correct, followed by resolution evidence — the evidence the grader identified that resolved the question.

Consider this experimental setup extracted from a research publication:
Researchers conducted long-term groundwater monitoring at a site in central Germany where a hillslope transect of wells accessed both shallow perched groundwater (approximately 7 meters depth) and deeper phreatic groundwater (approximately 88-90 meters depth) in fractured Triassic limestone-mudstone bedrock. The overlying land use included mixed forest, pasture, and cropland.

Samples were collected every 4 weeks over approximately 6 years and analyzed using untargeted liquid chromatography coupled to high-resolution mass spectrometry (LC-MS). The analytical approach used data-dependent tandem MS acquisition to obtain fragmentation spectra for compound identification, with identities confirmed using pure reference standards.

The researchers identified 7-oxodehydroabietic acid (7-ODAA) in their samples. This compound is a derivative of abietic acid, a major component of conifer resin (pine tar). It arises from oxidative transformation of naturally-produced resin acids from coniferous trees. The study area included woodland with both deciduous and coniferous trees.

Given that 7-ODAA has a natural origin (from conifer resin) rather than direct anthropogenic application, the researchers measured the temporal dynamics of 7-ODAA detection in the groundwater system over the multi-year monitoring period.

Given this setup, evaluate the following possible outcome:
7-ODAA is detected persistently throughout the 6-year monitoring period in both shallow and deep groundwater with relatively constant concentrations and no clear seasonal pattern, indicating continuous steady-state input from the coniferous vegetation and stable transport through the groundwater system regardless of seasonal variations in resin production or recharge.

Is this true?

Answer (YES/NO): NO